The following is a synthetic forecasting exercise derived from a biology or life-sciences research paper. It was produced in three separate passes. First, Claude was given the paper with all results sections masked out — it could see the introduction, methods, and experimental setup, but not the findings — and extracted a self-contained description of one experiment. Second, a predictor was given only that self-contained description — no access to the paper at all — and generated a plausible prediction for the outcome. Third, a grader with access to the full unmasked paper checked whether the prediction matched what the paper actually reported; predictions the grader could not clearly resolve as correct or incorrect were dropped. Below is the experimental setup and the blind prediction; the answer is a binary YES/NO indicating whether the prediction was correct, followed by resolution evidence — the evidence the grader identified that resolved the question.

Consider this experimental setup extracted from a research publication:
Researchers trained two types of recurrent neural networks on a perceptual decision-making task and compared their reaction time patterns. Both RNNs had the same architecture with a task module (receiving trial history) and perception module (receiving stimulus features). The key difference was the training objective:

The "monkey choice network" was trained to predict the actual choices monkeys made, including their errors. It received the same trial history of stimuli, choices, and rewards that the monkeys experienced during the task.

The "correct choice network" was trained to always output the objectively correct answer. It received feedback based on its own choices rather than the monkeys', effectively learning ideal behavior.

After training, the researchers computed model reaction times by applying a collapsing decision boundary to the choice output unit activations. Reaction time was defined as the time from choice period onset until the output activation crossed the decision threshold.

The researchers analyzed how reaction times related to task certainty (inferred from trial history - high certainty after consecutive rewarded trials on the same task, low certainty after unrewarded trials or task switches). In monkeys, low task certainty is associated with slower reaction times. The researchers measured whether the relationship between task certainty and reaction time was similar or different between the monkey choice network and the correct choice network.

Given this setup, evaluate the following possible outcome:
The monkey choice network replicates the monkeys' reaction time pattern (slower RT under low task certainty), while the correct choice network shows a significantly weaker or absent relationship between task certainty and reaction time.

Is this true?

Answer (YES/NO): YES